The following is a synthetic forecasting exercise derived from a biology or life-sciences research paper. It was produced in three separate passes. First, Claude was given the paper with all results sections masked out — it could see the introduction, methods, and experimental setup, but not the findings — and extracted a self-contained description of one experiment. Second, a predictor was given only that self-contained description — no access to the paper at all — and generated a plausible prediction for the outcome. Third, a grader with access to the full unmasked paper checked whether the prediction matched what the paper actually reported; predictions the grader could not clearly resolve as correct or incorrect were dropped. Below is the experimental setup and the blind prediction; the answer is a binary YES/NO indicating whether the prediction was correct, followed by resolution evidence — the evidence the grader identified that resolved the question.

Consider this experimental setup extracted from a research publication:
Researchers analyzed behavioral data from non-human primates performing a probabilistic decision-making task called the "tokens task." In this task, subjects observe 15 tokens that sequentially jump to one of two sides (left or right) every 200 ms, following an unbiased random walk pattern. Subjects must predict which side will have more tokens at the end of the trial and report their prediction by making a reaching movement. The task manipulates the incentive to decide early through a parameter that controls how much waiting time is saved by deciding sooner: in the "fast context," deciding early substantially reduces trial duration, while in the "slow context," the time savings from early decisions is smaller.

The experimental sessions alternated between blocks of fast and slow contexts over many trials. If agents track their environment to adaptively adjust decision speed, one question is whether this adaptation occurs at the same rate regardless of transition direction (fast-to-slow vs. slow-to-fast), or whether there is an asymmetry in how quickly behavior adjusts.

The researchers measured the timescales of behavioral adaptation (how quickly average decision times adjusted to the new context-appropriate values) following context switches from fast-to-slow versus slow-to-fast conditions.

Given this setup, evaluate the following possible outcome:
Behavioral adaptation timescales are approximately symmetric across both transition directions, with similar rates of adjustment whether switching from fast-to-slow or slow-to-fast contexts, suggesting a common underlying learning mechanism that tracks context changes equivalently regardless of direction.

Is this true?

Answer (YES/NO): NO